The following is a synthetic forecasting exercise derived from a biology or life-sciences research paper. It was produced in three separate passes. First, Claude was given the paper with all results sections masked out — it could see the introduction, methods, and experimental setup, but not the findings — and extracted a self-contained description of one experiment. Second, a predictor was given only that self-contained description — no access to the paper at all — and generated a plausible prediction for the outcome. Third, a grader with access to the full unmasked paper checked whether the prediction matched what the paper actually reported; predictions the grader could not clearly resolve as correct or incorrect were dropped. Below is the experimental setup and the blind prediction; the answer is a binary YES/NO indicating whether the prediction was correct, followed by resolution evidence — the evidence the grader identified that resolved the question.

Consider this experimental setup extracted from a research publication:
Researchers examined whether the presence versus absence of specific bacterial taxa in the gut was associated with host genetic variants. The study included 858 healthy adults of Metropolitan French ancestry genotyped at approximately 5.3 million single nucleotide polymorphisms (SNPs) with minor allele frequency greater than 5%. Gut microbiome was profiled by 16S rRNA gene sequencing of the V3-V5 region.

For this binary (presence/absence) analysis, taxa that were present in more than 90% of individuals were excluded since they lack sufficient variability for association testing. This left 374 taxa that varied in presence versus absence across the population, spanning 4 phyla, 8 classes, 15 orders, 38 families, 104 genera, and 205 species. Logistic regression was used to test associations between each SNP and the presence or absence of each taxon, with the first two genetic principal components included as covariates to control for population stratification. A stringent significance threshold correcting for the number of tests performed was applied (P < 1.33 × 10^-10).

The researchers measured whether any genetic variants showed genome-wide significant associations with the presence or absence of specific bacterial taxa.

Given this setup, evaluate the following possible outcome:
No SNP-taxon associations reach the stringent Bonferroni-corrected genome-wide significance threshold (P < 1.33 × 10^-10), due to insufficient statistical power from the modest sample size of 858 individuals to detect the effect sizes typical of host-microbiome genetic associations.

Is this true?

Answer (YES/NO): YES